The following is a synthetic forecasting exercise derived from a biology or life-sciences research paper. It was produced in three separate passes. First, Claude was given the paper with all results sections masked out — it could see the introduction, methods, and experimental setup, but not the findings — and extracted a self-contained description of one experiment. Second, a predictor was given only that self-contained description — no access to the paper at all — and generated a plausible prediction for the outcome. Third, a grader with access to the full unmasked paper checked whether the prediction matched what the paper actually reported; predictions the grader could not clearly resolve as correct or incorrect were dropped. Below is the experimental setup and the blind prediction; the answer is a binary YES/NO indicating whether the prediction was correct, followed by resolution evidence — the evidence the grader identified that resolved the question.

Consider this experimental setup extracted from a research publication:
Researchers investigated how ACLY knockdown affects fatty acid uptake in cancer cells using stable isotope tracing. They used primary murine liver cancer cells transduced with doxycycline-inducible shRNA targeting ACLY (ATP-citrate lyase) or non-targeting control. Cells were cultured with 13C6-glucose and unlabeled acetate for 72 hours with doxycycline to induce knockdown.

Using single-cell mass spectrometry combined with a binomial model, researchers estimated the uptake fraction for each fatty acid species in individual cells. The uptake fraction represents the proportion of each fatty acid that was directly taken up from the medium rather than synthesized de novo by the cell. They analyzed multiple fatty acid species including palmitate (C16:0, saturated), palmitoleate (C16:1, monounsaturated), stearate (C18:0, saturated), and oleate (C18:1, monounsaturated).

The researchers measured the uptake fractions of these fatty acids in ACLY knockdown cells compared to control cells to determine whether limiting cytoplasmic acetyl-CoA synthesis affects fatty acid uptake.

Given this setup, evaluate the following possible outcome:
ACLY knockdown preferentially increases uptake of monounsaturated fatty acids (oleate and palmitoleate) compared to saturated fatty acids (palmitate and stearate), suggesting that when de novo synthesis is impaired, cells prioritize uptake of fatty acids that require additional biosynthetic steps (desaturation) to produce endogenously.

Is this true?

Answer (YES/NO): YES